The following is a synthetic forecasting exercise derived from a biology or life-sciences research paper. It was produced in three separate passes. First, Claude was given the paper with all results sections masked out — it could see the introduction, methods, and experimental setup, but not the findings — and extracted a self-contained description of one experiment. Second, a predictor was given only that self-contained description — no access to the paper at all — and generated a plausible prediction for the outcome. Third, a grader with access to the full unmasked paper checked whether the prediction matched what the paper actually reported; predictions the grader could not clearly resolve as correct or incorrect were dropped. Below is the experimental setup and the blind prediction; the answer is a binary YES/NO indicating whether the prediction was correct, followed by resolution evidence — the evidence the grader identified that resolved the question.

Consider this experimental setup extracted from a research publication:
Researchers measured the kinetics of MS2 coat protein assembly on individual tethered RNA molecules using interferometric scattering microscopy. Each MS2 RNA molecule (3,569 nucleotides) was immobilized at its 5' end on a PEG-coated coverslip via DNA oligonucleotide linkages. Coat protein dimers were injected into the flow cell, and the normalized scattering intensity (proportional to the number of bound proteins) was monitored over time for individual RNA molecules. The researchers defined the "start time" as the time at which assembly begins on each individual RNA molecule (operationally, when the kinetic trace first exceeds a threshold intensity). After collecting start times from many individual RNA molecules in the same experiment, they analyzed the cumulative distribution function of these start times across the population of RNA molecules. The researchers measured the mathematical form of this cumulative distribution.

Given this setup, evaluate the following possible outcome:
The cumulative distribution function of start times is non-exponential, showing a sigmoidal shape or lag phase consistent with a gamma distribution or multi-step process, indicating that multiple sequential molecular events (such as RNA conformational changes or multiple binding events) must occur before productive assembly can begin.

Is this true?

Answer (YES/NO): NO